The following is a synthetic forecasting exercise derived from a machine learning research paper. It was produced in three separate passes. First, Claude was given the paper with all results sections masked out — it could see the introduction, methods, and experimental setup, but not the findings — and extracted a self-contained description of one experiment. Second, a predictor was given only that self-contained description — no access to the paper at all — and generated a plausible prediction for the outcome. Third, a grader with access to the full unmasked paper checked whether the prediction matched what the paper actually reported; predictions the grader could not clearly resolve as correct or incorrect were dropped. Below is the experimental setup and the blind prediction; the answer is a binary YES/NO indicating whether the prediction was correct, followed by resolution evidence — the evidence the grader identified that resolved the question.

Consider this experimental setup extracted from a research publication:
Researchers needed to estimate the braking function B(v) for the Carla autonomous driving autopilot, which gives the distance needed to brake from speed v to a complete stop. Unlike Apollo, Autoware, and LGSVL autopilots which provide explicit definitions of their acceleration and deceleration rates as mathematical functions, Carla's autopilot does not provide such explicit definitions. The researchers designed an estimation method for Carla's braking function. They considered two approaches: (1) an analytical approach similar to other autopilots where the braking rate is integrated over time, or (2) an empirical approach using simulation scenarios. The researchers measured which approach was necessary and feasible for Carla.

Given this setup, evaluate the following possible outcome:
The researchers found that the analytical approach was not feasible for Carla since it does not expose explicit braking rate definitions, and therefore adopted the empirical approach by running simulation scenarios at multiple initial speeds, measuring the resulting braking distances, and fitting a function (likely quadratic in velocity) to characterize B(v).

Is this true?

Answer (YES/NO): NO